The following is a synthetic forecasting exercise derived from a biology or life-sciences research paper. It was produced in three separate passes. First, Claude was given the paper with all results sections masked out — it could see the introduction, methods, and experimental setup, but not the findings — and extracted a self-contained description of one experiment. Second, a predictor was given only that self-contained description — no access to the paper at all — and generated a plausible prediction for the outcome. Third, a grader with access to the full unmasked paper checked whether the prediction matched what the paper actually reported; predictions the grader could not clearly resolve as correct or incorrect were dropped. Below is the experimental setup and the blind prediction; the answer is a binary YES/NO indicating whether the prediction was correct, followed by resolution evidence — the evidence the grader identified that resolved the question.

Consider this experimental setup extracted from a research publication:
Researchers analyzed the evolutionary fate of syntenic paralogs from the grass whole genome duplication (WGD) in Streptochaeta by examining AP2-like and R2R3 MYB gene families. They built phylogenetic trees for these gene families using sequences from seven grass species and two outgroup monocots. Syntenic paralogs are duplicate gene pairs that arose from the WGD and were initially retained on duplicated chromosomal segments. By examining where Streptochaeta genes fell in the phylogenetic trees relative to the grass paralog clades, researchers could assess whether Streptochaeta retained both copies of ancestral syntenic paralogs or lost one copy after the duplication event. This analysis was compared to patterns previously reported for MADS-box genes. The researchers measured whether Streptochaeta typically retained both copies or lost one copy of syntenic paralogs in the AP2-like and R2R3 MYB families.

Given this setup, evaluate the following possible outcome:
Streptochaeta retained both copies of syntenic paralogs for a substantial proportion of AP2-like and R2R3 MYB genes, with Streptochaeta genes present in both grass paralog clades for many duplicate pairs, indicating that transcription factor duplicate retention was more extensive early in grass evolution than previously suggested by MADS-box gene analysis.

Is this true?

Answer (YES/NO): NO